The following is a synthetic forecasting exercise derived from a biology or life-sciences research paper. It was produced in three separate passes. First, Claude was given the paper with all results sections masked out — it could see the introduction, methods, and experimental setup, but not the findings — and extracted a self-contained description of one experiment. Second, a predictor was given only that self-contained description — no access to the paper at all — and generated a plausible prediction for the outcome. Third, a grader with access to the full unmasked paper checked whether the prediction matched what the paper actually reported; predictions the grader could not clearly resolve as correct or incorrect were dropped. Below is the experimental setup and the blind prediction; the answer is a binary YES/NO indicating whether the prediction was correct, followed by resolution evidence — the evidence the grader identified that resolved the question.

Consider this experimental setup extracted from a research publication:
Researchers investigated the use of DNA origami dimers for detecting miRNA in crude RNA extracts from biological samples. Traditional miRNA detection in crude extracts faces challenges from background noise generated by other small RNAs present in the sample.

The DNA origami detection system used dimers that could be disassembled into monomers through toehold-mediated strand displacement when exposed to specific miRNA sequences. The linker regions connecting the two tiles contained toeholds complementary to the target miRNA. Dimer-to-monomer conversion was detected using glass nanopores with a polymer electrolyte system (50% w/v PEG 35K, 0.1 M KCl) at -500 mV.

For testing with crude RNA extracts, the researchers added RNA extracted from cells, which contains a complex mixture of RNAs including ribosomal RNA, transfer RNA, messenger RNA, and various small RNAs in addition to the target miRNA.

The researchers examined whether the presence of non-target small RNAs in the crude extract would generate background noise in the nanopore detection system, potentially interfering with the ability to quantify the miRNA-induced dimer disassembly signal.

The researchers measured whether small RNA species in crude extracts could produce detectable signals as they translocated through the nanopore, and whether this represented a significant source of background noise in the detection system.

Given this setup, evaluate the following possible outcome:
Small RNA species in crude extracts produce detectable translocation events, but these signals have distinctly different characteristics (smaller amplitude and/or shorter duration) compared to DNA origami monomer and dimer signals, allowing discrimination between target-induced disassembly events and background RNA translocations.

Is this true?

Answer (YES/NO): NO